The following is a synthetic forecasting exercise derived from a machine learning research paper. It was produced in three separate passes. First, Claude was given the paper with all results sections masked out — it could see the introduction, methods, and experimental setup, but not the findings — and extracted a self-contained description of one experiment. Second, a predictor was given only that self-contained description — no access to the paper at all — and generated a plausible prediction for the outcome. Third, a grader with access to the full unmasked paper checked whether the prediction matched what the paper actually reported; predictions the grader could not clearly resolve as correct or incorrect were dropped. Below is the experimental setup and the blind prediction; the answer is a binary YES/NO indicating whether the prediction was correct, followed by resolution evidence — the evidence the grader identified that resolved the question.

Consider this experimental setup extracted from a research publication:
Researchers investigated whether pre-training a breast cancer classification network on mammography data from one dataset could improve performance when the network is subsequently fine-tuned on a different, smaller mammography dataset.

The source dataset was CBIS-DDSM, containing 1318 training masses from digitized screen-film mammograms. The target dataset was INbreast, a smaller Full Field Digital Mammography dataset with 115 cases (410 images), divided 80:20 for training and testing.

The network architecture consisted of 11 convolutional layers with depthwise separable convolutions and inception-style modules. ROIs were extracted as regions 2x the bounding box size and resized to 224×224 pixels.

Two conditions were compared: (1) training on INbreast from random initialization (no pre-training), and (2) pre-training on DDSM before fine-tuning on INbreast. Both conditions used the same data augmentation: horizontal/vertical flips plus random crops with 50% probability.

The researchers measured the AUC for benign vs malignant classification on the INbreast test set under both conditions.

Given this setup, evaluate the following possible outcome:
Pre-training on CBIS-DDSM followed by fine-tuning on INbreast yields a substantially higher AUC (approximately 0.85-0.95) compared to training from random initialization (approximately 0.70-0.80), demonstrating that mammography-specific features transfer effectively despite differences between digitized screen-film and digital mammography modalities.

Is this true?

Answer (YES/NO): NO